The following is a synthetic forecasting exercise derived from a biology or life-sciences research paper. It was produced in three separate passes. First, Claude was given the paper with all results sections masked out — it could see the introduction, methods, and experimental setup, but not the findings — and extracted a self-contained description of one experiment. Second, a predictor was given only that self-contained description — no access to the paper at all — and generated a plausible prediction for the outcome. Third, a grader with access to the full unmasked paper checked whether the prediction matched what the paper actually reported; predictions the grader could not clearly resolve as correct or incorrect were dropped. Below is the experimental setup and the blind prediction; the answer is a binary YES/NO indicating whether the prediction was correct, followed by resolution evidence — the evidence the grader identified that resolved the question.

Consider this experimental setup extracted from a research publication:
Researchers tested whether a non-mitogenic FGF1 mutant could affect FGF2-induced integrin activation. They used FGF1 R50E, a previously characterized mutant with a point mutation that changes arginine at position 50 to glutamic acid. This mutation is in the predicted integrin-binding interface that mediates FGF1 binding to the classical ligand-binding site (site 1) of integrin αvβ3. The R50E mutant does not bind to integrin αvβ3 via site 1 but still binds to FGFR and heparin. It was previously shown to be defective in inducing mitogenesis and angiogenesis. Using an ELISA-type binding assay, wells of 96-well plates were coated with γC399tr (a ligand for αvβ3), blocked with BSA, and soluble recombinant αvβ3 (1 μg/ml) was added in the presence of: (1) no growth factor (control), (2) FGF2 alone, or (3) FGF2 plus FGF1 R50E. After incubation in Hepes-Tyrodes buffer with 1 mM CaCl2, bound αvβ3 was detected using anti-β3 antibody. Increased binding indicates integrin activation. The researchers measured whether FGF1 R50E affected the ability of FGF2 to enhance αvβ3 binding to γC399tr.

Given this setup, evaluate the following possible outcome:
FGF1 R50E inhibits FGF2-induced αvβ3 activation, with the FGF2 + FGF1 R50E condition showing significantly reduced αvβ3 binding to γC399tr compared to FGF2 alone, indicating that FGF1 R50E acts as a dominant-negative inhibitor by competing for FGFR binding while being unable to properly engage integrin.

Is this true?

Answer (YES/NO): NO